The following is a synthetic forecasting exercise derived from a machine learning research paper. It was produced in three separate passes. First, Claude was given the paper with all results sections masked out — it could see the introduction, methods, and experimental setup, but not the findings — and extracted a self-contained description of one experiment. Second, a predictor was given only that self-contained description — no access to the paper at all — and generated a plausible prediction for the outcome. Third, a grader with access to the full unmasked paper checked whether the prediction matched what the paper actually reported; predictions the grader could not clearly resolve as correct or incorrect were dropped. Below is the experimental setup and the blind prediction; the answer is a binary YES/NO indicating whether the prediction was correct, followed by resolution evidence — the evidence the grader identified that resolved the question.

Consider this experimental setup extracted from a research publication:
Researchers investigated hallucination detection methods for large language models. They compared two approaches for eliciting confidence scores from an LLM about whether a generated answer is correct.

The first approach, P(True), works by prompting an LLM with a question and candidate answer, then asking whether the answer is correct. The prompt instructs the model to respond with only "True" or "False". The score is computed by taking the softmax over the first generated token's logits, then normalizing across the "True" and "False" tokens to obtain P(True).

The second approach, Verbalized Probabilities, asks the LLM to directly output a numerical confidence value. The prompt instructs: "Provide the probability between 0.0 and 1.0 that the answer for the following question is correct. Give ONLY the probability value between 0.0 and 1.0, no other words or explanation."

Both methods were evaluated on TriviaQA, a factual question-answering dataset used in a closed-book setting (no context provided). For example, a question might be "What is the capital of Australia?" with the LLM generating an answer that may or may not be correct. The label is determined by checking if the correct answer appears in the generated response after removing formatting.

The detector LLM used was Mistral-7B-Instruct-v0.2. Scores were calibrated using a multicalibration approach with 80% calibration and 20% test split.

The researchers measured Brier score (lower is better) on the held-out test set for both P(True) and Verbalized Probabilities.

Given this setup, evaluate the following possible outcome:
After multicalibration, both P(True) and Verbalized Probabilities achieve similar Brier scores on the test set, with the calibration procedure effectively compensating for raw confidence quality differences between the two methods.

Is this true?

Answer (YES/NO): NO